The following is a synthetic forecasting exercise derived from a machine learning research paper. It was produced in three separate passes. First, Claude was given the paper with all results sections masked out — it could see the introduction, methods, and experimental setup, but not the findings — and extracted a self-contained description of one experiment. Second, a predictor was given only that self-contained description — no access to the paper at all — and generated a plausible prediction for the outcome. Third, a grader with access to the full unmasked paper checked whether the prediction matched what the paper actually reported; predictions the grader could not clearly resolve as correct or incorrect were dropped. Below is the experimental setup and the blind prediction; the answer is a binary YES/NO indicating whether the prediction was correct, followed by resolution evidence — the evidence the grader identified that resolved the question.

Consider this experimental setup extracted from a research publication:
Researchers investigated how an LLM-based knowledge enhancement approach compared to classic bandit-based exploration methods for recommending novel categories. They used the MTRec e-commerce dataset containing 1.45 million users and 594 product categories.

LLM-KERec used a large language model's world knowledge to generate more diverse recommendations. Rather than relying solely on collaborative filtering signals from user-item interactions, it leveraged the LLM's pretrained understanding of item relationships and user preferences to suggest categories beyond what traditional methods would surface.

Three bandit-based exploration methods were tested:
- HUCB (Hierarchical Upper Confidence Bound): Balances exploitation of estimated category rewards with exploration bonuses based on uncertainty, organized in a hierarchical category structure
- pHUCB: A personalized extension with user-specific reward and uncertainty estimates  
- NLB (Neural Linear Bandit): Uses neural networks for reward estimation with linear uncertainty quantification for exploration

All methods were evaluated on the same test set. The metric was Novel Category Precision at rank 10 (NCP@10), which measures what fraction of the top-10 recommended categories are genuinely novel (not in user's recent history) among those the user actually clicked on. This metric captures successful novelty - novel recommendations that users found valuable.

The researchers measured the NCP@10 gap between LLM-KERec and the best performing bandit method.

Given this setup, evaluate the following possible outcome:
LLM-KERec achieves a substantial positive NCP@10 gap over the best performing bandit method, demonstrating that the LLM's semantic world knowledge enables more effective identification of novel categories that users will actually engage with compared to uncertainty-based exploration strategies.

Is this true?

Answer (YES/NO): YES